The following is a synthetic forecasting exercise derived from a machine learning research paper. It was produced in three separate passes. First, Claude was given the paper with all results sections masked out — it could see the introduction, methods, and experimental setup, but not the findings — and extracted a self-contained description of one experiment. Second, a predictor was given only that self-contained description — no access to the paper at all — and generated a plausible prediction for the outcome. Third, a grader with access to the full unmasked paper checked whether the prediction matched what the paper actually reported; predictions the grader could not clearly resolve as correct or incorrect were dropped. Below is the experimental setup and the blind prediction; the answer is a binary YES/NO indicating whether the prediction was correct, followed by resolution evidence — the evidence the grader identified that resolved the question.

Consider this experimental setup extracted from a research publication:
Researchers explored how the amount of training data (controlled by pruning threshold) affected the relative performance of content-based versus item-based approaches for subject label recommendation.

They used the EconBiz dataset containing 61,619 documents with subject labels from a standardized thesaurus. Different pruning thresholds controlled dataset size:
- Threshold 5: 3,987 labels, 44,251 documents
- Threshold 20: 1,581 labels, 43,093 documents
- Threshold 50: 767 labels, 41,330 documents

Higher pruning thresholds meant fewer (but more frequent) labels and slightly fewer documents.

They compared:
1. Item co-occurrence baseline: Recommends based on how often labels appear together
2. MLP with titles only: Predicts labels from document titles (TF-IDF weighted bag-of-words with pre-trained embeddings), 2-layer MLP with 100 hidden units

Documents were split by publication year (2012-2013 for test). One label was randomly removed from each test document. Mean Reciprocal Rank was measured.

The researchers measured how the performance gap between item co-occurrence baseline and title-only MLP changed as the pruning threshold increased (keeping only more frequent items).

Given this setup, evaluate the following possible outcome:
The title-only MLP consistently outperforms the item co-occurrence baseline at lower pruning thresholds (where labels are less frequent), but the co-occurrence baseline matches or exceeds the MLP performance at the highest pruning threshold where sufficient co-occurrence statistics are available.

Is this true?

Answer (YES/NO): NO